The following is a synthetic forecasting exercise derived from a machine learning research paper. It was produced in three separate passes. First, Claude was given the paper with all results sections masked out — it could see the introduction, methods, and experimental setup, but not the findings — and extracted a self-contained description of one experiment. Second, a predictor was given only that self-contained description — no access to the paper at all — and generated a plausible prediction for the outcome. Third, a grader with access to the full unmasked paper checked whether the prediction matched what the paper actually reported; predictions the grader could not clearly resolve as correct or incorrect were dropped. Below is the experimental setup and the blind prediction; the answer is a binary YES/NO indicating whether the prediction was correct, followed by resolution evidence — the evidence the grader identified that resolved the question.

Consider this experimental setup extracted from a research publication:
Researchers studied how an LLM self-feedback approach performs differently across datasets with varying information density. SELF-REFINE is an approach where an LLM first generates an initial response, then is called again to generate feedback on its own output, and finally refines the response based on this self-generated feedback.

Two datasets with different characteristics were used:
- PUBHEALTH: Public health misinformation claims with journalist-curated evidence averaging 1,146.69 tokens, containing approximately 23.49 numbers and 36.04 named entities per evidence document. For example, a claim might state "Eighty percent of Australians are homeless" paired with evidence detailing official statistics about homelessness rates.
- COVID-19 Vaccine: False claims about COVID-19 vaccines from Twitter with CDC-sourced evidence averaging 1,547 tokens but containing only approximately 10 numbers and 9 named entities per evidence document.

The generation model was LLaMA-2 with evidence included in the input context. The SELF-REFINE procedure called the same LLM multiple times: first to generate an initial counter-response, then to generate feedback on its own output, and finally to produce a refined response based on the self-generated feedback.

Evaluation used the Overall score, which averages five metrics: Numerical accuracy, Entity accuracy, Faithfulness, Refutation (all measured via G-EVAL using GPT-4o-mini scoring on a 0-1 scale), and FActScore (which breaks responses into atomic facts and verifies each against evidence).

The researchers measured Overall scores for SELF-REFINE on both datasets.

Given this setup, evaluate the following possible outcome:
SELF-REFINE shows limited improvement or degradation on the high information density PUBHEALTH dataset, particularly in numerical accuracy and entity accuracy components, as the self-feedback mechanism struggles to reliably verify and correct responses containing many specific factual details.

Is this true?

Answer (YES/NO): NO